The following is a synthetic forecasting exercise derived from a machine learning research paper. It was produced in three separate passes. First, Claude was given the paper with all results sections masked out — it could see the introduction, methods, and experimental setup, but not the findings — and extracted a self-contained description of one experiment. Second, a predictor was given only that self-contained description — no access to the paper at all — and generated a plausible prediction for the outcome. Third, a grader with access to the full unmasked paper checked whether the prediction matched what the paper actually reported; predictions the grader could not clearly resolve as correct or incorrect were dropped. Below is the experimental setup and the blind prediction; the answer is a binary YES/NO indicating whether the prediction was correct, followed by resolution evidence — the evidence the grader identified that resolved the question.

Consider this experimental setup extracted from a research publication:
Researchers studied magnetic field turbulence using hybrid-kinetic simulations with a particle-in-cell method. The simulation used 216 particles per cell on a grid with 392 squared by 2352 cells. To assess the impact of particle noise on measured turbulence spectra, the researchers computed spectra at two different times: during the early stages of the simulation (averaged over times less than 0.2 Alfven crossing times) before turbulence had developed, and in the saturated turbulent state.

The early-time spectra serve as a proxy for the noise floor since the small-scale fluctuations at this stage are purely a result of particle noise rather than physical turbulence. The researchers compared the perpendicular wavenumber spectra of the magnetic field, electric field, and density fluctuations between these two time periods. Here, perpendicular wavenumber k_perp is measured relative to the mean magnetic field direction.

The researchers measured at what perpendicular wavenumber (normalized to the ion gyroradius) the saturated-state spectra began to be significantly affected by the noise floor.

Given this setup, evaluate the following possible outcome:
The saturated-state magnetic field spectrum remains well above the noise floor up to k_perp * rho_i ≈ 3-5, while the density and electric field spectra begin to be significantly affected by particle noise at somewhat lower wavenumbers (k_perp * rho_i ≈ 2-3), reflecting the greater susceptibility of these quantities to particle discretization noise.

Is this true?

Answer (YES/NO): NO